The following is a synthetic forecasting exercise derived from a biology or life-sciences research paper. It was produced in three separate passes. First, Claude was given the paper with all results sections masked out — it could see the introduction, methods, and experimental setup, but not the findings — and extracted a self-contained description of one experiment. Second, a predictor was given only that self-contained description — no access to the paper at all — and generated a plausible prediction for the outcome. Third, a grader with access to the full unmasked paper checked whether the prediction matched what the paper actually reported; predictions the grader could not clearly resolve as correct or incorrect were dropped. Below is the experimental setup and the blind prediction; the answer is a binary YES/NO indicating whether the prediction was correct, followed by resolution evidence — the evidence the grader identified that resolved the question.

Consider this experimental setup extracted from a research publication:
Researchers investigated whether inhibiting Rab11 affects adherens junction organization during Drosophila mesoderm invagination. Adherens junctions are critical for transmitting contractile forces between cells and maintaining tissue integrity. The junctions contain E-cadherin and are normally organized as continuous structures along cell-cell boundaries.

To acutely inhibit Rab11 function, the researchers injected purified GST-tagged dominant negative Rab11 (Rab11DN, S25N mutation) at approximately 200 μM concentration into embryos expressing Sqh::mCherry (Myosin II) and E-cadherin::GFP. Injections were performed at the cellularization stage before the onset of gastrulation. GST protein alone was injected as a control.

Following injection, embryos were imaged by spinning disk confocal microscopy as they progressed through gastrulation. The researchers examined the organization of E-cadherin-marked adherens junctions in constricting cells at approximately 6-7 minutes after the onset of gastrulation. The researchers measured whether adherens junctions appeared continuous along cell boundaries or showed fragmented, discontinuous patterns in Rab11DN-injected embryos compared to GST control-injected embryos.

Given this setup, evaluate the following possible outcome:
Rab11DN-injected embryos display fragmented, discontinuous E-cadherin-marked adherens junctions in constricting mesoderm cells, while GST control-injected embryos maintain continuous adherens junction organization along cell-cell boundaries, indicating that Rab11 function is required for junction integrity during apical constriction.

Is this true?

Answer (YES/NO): YES